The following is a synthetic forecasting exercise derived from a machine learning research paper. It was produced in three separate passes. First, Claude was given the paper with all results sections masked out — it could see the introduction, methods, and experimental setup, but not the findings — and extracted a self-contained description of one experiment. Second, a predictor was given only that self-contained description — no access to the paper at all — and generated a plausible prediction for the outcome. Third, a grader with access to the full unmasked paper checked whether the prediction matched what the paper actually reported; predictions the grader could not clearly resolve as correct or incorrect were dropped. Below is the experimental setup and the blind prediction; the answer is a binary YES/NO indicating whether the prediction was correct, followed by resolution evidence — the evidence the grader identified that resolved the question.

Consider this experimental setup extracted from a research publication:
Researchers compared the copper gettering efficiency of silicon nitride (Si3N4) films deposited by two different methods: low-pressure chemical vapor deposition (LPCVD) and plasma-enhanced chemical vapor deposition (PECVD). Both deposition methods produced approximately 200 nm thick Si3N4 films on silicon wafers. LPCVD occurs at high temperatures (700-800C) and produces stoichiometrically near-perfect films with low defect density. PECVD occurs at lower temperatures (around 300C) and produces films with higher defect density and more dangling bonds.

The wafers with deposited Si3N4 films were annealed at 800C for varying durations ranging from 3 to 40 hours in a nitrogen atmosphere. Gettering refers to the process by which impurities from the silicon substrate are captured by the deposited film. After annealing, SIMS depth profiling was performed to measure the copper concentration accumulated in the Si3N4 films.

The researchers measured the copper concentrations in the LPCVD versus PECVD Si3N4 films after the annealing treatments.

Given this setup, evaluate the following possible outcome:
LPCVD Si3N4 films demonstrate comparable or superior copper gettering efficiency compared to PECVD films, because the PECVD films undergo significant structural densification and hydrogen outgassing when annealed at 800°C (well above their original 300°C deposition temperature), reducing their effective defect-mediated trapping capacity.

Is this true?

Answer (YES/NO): NO